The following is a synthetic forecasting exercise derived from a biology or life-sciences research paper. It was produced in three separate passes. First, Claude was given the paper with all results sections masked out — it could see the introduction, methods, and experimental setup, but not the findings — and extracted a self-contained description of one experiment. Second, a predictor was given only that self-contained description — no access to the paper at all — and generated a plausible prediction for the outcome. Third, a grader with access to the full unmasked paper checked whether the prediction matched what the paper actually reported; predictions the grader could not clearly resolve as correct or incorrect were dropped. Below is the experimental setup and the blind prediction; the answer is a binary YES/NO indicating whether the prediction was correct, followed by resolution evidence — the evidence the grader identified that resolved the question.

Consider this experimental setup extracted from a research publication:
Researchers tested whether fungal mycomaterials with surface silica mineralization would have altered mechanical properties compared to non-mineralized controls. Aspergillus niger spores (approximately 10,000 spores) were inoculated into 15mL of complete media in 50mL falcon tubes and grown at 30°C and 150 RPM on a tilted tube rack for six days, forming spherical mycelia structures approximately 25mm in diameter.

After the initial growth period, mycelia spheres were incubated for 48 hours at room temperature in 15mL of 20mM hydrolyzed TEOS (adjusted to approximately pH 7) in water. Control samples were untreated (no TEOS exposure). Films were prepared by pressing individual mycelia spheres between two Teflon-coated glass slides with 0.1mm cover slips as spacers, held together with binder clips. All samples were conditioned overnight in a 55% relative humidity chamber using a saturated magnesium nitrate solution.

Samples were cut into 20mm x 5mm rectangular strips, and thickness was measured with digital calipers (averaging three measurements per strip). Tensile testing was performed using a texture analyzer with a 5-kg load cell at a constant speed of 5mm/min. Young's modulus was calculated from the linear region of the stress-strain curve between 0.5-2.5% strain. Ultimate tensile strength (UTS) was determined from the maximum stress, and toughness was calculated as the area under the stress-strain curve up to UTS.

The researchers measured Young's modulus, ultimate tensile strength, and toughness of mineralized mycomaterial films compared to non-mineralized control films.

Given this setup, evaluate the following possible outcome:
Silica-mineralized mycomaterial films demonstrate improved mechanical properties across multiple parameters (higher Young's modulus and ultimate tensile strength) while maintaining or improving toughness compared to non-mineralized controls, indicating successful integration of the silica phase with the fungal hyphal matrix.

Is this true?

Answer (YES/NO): YES